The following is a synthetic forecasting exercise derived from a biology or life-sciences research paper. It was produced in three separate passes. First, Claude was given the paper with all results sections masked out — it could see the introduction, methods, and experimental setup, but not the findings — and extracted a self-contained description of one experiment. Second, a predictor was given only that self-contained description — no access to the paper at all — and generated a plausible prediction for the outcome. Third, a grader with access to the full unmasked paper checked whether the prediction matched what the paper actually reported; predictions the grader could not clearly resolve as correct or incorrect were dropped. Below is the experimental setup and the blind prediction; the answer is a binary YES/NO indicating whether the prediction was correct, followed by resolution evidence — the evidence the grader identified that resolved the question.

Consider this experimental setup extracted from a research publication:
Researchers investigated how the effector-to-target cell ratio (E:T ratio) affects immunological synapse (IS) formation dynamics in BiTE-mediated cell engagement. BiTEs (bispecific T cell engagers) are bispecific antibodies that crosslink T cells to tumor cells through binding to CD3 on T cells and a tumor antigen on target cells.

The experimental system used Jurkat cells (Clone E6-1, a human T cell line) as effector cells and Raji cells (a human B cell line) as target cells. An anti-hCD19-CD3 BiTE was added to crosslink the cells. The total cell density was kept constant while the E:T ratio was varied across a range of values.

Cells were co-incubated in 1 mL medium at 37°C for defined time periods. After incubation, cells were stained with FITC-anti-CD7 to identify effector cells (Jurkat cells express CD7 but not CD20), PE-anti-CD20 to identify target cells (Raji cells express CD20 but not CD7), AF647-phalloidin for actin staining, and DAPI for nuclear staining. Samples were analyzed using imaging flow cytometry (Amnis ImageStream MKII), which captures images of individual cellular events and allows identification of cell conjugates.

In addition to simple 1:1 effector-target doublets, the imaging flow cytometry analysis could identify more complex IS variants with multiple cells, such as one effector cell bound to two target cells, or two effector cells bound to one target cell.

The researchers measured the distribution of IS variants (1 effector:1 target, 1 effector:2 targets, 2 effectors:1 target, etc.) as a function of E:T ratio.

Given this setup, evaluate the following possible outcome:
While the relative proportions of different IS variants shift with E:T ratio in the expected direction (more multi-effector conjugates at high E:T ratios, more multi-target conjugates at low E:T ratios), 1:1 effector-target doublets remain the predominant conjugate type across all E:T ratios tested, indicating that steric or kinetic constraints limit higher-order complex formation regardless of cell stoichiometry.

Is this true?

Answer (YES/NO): YES